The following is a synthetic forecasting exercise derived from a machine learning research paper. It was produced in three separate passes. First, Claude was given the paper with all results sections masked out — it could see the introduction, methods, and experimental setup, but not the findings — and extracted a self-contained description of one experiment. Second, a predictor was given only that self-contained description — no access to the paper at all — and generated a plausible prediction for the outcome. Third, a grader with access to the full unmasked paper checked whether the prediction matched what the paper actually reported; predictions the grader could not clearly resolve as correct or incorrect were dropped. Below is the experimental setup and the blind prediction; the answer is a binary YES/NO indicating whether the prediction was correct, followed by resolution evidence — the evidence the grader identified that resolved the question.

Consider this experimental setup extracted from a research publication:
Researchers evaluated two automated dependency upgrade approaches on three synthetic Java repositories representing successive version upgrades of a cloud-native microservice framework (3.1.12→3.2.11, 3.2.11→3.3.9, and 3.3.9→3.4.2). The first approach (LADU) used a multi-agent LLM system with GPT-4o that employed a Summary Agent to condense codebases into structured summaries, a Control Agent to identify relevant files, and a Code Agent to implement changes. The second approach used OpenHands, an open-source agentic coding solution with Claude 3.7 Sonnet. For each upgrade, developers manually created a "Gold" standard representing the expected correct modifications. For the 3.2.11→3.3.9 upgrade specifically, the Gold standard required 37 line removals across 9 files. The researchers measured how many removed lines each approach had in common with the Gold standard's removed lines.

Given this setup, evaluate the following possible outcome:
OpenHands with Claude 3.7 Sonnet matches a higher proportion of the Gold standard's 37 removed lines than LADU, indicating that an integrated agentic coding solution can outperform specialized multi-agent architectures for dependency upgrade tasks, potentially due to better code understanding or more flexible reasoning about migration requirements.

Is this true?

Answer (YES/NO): YES